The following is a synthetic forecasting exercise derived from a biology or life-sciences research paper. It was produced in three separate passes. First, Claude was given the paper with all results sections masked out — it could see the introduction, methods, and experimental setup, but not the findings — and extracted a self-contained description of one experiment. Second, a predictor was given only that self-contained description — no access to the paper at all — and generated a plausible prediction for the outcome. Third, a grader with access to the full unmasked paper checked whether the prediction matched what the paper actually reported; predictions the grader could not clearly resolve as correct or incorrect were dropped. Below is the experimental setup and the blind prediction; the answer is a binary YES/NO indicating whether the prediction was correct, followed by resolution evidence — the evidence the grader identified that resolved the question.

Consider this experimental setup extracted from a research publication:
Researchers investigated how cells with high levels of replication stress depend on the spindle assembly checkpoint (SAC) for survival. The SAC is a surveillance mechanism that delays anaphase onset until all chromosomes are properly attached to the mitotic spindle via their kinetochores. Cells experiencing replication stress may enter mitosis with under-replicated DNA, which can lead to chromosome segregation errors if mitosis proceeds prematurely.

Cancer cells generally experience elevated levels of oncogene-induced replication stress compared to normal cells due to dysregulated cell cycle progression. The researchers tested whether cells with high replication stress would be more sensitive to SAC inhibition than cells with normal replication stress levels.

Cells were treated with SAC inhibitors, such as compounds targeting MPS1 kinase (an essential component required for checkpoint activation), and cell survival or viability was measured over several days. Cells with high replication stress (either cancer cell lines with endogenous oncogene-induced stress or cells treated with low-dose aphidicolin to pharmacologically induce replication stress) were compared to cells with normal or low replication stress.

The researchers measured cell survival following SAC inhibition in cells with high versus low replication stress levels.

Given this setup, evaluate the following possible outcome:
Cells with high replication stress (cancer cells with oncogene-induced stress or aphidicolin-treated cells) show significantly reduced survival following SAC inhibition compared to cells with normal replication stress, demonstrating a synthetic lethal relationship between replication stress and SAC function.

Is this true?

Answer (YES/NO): YES